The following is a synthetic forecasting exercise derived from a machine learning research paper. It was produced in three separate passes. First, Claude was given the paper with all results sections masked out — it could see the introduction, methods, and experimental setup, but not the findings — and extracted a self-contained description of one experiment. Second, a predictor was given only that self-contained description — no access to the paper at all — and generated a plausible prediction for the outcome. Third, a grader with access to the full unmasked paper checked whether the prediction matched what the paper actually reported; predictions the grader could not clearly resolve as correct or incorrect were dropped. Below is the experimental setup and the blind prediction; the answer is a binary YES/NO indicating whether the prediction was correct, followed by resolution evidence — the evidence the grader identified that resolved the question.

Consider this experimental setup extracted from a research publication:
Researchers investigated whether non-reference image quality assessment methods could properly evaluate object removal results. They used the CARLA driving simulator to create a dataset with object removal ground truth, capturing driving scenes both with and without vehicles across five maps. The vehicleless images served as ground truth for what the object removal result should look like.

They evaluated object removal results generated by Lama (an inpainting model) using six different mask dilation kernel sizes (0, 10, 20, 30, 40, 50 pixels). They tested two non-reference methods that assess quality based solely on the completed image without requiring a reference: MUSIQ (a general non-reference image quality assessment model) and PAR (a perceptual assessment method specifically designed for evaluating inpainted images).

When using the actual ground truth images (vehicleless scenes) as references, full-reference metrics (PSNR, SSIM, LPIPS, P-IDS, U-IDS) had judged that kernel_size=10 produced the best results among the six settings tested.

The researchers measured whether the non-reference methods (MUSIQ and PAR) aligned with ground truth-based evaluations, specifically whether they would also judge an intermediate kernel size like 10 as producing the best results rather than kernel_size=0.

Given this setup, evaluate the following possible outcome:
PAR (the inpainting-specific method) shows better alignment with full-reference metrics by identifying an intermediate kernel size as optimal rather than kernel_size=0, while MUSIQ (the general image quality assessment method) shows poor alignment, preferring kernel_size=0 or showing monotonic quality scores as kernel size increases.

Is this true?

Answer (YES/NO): NO